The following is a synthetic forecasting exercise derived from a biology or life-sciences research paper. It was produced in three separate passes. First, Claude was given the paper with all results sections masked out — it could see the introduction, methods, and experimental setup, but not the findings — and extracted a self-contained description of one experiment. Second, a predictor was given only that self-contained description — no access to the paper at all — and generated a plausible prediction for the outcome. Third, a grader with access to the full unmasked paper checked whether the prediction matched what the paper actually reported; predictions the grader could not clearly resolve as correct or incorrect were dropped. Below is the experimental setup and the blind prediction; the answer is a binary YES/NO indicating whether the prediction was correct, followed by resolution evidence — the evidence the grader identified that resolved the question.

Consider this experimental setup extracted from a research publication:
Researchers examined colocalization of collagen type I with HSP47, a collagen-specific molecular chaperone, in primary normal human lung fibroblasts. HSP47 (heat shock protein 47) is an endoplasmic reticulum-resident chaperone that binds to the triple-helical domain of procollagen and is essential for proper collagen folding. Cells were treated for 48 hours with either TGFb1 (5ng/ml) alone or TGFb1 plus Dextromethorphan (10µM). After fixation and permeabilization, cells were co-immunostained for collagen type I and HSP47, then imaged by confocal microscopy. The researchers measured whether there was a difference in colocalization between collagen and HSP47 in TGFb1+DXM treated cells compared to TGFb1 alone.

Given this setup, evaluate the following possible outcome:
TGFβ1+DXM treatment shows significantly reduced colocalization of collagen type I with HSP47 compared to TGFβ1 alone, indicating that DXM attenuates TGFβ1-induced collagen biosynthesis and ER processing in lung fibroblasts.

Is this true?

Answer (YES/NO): NO